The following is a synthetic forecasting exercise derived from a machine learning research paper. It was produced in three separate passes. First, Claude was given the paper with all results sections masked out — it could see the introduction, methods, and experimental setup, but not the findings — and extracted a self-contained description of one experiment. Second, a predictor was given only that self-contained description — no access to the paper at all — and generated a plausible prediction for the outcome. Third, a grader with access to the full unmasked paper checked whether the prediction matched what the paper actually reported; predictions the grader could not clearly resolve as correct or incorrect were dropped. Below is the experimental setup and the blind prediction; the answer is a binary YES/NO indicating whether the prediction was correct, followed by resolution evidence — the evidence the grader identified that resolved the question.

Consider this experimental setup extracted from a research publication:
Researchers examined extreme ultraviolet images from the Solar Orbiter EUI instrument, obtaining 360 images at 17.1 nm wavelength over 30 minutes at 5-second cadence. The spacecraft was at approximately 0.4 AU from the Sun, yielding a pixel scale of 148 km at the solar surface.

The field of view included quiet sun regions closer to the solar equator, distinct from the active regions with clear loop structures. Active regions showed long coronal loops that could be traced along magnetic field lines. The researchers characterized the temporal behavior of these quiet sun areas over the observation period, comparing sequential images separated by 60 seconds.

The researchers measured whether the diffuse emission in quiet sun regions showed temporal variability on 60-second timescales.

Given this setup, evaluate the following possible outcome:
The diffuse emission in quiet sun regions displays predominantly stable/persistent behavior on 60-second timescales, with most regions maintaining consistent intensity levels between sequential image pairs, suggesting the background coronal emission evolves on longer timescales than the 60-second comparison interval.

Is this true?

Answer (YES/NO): NO